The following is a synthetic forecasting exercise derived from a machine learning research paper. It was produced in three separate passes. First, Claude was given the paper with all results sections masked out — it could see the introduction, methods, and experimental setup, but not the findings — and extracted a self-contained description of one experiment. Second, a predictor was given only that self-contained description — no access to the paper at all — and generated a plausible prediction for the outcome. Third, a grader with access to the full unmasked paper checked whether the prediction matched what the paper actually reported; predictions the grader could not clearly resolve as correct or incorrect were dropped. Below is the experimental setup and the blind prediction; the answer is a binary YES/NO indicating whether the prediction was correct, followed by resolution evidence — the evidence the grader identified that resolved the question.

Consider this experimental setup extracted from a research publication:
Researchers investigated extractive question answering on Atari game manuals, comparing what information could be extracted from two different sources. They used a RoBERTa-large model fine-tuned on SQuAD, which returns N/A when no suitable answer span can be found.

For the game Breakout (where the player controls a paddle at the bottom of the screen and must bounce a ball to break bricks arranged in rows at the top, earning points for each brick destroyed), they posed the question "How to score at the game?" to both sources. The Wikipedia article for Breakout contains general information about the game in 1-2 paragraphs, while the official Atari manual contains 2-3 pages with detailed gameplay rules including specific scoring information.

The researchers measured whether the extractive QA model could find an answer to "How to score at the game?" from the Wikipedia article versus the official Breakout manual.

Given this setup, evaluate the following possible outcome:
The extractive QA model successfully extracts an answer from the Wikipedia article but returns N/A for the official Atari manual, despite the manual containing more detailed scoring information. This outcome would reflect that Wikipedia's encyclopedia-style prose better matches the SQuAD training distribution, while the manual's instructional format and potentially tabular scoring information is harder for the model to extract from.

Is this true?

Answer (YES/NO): NO